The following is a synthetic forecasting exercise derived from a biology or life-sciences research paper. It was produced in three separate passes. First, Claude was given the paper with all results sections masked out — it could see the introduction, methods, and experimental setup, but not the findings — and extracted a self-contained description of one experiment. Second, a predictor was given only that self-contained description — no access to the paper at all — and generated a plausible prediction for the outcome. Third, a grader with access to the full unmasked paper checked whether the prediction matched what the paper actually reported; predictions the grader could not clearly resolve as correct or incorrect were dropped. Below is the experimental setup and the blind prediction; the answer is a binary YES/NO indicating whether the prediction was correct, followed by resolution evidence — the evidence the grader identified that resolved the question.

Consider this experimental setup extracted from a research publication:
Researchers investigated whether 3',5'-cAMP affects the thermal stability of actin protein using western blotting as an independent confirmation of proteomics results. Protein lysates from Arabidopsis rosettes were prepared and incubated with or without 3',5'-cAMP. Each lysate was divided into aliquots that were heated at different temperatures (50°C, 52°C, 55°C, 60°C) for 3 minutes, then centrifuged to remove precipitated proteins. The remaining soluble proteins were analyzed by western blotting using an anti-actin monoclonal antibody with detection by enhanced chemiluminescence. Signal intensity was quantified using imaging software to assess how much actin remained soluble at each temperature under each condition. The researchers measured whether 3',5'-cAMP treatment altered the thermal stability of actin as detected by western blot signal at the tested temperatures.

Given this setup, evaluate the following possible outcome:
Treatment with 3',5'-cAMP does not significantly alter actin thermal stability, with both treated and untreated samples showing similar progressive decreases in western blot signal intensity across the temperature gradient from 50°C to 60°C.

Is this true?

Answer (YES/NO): NO